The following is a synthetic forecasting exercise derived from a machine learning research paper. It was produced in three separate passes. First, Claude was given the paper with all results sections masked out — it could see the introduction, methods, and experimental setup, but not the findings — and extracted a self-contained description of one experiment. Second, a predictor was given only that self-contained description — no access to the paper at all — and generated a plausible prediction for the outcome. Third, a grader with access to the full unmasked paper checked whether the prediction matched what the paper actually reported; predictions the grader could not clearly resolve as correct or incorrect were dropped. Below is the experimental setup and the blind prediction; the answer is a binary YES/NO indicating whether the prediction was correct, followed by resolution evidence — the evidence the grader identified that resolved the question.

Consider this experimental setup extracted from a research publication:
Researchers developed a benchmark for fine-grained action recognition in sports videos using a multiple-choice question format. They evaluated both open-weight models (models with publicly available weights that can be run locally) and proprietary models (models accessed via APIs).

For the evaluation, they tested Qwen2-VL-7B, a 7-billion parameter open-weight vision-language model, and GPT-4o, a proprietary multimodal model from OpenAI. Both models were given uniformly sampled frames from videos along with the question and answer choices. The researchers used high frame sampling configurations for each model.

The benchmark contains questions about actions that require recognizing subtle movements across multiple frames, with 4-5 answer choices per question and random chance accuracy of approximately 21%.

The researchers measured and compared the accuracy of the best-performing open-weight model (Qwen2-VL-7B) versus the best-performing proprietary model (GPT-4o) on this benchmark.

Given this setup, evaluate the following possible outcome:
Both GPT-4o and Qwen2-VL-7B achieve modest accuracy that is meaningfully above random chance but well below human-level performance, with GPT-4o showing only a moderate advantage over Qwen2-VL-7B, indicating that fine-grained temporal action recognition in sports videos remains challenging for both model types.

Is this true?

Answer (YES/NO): NO